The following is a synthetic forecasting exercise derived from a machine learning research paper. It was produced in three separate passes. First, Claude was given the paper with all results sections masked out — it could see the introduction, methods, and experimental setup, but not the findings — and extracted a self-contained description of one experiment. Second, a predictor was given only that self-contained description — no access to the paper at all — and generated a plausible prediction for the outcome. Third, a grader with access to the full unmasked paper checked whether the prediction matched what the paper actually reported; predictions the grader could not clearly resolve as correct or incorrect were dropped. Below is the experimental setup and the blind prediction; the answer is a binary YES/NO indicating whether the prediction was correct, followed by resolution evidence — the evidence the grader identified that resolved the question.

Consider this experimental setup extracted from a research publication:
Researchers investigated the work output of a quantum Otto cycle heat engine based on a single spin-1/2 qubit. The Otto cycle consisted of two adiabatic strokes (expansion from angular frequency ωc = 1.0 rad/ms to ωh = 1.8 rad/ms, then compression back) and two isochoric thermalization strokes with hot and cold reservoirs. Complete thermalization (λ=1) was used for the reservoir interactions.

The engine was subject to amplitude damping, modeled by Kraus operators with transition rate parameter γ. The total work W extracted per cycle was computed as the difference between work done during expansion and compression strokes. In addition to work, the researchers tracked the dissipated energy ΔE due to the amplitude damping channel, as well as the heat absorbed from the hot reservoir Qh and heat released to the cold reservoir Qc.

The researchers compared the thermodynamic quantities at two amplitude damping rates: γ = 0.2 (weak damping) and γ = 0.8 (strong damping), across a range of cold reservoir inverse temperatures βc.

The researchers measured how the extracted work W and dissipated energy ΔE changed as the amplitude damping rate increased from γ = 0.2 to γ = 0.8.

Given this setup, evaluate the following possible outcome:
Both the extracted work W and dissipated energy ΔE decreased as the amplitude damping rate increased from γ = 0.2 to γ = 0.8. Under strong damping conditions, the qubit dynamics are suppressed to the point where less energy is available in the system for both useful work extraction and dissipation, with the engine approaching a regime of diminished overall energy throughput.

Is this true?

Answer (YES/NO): NO